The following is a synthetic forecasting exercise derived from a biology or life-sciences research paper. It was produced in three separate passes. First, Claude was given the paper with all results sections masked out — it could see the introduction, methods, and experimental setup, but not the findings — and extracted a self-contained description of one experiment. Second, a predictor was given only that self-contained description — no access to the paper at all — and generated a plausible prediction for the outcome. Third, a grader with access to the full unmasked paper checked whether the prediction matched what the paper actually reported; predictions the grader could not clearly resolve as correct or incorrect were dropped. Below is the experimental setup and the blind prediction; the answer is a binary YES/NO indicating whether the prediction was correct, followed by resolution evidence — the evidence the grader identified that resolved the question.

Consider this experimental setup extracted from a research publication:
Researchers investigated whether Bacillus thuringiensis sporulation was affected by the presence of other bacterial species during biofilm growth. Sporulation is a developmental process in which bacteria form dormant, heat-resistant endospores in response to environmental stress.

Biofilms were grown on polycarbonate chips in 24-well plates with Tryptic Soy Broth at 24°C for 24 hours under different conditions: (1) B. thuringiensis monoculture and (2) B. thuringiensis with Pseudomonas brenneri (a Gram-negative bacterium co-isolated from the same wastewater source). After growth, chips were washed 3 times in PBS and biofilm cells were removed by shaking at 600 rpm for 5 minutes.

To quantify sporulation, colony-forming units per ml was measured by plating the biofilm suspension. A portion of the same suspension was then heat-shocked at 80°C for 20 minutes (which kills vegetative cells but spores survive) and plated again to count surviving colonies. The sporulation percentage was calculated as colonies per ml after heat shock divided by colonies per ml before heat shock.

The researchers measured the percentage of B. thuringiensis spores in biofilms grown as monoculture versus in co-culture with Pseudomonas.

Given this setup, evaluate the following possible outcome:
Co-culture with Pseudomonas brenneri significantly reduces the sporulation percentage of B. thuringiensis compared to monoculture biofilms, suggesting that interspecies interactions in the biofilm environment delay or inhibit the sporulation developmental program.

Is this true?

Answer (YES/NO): NO